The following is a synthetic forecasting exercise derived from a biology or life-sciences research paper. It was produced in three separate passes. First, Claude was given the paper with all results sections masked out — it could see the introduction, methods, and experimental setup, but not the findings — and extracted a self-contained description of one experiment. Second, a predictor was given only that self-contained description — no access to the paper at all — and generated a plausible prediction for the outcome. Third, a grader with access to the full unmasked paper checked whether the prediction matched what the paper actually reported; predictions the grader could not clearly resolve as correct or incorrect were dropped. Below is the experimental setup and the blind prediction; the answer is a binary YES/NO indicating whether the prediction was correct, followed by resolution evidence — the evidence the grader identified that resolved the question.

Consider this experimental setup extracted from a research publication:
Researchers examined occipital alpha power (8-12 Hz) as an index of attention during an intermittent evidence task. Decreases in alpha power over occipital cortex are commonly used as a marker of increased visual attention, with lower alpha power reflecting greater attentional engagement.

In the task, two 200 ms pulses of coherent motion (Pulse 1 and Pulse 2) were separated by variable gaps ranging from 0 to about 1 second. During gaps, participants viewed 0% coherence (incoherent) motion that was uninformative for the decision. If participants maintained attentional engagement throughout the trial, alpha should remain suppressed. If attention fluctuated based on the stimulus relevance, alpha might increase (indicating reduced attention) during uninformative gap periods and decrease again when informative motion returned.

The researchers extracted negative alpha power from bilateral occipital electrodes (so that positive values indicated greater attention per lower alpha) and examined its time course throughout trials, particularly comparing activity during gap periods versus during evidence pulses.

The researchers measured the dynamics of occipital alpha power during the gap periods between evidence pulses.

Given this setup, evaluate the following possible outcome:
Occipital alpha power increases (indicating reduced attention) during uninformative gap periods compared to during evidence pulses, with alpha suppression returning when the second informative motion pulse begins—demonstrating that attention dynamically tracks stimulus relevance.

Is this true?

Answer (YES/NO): YES